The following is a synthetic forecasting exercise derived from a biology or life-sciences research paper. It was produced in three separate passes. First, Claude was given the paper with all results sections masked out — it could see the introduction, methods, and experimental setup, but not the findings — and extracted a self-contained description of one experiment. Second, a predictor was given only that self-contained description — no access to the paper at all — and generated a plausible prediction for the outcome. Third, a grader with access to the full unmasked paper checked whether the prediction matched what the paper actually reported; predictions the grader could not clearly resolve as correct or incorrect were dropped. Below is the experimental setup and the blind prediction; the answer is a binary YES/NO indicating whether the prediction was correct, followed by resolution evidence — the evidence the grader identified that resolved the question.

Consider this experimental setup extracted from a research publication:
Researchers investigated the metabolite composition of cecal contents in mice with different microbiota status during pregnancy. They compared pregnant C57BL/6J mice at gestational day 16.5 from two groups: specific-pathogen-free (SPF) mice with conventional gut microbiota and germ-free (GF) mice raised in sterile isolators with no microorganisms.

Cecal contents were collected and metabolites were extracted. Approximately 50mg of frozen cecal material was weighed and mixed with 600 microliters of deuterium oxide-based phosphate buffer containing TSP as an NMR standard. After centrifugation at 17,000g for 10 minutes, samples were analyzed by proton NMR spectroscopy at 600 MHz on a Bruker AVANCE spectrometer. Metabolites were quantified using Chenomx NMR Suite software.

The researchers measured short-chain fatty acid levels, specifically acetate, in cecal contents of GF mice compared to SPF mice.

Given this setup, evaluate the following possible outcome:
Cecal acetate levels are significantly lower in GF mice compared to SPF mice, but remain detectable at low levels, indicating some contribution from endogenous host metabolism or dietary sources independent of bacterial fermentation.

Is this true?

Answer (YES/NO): YES